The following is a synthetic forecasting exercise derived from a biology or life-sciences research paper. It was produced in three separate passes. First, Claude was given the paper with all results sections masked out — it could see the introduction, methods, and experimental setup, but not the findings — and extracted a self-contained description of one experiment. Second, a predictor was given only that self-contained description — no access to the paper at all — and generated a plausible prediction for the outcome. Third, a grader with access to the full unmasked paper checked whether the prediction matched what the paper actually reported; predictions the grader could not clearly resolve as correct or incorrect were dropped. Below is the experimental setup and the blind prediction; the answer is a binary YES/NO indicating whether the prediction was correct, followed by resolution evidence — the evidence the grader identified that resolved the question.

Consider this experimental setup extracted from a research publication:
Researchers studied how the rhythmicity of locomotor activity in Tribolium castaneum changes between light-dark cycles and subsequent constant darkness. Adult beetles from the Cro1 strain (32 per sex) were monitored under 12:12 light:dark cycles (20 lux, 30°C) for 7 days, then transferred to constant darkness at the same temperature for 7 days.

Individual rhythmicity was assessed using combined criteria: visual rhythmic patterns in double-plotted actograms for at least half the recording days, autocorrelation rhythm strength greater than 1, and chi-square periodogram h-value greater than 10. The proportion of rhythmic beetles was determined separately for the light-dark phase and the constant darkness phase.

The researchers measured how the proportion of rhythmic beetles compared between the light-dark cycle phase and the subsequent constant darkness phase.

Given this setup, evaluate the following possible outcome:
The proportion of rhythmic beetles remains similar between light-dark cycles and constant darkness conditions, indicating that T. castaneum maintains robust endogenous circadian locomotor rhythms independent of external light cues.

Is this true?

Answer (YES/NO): NO